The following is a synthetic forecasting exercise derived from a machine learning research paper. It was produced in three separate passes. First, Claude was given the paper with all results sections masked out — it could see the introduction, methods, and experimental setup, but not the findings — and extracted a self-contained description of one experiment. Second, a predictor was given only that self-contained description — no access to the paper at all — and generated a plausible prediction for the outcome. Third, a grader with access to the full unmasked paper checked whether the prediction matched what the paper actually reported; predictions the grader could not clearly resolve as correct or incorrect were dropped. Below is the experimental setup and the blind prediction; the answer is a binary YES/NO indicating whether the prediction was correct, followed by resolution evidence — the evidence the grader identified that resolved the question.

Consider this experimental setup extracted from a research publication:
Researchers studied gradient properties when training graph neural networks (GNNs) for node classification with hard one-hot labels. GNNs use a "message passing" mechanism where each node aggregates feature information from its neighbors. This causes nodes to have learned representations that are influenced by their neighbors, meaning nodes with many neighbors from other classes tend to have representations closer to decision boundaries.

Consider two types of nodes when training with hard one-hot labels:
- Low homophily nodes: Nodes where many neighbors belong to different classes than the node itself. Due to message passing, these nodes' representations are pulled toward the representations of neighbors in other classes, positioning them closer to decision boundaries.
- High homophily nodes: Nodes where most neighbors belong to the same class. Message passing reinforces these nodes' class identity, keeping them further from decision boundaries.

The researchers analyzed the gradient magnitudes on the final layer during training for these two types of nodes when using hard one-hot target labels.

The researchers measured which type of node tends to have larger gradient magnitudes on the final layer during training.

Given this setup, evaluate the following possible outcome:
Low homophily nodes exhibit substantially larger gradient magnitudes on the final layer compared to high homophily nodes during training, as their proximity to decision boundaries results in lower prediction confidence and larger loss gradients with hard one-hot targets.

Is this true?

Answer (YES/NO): YES